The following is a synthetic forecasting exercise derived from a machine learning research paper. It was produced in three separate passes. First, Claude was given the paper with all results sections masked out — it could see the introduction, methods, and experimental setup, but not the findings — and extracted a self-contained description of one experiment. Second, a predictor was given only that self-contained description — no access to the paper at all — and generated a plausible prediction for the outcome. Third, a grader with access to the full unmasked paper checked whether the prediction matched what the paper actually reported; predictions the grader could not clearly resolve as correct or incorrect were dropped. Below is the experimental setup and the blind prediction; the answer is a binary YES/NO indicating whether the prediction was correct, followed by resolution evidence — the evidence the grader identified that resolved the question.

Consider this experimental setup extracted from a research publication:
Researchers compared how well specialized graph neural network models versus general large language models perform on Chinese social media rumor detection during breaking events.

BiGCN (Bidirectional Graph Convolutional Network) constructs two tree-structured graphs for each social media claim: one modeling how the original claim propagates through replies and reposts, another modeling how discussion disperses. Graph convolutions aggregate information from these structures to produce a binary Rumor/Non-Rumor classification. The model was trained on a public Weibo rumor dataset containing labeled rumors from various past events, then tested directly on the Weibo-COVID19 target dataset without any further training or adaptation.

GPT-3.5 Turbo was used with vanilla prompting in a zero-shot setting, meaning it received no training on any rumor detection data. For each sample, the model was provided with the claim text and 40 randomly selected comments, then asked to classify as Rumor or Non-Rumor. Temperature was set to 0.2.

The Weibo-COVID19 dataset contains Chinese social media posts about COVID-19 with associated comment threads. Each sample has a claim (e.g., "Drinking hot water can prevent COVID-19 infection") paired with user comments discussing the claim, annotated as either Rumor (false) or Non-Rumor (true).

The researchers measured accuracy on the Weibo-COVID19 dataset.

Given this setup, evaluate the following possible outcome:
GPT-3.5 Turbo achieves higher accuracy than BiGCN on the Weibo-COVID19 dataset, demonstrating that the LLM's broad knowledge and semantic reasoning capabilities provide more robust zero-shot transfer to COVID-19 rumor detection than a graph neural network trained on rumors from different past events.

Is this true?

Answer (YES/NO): YES